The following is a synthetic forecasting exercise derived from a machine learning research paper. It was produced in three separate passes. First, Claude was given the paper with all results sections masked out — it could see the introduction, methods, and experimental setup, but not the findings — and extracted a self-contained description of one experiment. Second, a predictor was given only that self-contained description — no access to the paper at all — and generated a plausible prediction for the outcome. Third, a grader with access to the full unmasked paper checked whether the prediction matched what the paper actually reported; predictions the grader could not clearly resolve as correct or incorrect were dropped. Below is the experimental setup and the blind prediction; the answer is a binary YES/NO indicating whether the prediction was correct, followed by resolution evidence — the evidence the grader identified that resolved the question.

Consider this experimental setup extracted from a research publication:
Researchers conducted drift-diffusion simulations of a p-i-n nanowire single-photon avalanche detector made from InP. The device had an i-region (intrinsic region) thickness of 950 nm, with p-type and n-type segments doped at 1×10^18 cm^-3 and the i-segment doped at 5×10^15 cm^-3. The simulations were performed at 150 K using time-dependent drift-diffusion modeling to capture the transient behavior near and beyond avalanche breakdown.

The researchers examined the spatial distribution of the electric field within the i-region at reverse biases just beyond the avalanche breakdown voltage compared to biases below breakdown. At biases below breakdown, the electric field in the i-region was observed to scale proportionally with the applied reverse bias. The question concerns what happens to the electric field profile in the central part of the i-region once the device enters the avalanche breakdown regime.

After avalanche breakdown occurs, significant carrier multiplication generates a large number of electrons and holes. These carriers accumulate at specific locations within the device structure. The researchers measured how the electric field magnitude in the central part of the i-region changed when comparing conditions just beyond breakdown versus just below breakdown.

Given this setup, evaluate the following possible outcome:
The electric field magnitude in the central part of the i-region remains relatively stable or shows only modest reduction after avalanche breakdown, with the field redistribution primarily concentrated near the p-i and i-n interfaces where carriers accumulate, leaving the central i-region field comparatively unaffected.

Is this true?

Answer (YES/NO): NO